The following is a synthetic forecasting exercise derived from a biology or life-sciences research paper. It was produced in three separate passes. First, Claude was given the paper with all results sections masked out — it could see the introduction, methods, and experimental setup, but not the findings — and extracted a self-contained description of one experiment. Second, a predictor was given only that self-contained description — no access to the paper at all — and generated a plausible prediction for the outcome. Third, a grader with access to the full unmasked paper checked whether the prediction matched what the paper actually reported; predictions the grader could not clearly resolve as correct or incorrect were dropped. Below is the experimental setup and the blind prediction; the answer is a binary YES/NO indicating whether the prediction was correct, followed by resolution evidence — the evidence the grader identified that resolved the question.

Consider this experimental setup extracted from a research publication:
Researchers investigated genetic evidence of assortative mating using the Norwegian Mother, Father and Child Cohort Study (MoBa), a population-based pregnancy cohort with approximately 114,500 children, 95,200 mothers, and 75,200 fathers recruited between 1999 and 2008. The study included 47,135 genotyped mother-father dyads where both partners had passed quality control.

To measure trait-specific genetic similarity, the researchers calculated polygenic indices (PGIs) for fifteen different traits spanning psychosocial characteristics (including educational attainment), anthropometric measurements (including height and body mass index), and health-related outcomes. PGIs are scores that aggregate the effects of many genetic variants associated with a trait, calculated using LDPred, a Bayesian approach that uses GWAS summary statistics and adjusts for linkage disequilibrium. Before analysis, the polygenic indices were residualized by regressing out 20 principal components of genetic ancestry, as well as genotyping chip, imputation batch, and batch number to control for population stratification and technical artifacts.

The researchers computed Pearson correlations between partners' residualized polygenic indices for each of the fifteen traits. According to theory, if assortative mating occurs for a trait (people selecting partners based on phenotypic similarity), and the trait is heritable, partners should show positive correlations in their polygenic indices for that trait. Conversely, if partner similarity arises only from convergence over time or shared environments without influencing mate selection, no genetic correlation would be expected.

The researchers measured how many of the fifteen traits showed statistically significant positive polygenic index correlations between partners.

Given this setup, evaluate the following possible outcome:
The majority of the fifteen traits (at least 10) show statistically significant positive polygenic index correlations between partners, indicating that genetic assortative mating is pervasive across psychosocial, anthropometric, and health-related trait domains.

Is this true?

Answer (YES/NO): NO